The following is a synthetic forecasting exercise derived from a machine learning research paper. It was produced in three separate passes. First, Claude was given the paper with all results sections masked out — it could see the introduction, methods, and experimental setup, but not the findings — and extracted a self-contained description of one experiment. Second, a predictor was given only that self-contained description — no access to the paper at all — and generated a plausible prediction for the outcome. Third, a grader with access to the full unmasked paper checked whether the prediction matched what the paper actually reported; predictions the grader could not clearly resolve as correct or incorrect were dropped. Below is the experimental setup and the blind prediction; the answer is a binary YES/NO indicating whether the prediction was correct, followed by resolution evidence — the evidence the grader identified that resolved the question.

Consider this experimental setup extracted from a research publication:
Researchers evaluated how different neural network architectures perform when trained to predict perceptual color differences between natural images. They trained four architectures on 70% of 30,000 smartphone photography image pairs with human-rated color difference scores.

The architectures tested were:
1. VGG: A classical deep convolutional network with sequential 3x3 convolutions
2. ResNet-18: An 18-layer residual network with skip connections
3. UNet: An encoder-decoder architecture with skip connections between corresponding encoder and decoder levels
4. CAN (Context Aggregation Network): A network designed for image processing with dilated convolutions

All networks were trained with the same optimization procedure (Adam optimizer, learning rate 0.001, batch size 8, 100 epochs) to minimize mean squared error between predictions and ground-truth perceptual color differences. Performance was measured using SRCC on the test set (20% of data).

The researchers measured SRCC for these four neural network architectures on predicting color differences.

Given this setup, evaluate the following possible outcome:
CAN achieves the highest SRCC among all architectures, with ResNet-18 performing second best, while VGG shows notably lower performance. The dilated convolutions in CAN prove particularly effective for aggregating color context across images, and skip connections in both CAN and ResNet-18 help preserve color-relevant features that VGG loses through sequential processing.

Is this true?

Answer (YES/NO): NO